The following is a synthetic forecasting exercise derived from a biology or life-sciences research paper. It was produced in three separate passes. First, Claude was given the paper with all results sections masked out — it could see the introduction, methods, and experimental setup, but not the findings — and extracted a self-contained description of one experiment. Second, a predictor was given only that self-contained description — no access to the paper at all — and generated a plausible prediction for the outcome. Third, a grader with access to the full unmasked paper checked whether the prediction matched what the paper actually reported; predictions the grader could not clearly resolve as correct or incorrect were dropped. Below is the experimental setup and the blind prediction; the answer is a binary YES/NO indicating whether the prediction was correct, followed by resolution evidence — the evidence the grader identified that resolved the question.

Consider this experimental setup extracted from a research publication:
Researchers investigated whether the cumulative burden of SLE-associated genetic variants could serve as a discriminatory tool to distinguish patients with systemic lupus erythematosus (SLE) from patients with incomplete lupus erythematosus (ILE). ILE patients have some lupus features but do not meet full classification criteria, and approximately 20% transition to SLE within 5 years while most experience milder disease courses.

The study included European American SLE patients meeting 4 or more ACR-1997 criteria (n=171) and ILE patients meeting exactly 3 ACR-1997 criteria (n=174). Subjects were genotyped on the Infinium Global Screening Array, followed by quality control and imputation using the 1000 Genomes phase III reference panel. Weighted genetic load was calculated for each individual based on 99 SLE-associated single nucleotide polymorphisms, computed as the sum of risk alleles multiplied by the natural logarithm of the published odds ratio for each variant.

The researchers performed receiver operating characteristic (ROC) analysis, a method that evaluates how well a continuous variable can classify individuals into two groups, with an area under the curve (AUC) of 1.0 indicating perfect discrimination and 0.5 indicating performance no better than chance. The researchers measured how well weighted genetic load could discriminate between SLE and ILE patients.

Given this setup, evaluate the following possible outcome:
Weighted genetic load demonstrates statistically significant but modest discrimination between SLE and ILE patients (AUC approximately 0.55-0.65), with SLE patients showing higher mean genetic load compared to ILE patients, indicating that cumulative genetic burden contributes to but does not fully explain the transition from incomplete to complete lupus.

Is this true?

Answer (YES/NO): NO